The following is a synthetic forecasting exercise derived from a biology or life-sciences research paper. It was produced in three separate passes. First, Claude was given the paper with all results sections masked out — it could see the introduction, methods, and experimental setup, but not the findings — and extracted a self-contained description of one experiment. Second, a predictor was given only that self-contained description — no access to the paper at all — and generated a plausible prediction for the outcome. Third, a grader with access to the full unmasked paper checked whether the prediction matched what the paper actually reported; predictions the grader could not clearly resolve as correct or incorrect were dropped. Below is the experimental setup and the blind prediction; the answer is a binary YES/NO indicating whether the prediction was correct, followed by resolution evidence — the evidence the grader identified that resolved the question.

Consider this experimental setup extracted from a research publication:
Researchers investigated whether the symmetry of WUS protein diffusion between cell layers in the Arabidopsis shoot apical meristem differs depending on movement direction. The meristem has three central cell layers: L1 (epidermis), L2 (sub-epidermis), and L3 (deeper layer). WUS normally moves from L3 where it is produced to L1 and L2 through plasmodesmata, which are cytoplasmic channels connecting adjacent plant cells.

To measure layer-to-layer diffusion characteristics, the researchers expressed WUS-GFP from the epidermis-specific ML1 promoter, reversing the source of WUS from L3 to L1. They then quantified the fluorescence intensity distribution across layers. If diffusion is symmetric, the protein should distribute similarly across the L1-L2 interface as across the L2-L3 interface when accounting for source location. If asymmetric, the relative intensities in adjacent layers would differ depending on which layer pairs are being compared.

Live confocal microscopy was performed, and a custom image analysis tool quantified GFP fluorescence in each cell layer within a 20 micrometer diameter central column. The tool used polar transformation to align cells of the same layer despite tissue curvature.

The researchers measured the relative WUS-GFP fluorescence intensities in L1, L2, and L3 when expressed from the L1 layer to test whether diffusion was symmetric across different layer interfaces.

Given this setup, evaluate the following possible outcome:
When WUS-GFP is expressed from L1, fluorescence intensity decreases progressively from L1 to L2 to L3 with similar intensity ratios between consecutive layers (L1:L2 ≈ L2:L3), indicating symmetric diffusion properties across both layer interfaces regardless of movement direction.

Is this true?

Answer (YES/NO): NO